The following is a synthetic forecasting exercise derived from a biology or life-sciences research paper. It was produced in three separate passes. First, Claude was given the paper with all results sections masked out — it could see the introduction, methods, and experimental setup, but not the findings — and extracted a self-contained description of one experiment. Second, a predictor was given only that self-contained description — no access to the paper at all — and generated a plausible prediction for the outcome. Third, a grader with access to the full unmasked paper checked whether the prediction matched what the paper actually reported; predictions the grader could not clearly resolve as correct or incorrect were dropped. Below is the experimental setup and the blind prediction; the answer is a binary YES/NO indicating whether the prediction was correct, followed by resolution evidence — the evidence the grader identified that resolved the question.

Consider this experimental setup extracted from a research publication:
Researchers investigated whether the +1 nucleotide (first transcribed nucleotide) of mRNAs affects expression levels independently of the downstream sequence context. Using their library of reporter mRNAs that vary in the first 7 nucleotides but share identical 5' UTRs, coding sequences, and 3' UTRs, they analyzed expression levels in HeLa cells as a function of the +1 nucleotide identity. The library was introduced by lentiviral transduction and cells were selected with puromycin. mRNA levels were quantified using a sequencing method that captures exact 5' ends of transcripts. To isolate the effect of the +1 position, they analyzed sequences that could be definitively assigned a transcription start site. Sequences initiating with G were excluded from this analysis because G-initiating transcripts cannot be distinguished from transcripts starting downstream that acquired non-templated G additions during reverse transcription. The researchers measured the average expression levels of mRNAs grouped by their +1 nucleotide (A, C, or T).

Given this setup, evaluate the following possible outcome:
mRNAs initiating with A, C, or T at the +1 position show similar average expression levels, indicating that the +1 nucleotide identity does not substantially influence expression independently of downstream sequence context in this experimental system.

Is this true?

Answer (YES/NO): NO